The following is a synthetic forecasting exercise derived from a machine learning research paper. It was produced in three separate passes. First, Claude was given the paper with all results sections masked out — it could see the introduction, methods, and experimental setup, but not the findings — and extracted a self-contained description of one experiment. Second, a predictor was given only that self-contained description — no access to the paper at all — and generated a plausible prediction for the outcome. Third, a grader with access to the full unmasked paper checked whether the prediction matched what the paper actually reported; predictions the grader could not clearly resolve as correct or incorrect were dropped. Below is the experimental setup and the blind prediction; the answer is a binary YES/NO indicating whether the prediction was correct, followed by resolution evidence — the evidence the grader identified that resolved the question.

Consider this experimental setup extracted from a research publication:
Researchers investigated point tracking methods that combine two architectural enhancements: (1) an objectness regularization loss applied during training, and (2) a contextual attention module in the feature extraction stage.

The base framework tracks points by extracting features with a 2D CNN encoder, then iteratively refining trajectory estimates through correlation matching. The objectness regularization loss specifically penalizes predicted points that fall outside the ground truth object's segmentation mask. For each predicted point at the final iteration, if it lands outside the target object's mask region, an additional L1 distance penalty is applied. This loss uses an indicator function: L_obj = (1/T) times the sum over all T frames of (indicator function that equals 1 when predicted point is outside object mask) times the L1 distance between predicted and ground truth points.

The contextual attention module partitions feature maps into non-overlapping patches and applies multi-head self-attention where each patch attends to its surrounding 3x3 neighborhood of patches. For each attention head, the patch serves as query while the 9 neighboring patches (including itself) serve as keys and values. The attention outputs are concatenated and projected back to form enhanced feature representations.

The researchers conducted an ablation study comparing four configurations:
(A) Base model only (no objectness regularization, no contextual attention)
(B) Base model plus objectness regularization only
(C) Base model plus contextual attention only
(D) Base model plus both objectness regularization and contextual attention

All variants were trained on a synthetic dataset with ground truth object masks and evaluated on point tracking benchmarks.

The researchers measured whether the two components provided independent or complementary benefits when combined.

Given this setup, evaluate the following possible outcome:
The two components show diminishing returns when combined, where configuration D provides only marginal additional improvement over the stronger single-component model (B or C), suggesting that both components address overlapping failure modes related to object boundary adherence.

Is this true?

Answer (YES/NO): NO